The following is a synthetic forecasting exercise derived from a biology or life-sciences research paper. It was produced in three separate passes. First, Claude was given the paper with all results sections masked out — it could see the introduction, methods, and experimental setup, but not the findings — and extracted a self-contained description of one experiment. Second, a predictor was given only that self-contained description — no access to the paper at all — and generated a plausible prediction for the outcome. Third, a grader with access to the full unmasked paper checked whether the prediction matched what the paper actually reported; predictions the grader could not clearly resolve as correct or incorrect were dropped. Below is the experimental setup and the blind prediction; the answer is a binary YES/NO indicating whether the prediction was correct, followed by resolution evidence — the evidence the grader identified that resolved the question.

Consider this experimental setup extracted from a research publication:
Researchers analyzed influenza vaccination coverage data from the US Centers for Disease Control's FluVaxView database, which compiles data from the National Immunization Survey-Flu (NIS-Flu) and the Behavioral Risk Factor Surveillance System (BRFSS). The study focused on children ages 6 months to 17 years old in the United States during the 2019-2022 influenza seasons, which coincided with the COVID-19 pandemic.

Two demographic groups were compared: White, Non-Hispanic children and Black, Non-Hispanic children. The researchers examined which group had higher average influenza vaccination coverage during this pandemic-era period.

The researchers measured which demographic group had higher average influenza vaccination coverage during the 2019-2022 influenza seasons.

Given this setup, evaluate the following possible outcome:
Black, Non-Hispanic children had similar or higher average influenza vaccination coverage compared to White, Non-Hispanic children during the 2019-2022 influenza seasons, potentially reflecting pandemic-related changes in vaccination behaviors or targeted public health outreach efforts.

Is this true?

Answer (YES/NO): NO